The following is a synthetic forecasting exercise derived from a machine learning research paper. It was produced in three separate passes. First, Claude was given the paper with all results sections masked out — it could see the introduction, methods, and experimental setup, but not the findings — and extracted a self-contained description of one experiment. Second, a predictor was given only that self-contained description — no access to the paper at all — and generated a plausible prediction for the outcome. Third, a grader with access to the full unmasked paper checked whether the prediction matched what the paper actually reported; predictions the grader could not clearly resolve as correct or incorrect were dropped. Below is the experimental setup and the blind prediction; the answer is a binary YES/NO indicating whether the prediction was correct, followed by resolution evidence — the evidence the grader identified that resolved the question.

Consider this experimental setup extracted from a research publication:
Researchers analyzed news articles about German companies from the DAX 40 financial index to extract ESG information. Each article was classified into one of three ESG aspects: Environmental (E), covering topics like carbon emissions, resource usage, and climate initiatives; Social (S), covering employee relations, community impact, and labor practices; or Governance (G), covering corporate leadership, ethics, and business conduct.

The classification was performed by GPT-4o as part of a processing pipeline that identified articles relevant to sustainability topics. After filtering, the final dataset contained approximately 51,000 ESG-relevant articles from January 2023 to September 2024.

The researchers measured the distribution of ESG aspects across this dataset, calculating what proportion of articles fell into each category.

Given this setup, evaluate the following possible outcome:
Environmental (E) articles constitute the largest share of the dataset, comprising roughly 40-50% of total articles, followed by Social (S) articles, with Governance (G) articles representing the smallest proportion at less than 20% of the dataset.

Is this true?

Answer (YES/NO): NO